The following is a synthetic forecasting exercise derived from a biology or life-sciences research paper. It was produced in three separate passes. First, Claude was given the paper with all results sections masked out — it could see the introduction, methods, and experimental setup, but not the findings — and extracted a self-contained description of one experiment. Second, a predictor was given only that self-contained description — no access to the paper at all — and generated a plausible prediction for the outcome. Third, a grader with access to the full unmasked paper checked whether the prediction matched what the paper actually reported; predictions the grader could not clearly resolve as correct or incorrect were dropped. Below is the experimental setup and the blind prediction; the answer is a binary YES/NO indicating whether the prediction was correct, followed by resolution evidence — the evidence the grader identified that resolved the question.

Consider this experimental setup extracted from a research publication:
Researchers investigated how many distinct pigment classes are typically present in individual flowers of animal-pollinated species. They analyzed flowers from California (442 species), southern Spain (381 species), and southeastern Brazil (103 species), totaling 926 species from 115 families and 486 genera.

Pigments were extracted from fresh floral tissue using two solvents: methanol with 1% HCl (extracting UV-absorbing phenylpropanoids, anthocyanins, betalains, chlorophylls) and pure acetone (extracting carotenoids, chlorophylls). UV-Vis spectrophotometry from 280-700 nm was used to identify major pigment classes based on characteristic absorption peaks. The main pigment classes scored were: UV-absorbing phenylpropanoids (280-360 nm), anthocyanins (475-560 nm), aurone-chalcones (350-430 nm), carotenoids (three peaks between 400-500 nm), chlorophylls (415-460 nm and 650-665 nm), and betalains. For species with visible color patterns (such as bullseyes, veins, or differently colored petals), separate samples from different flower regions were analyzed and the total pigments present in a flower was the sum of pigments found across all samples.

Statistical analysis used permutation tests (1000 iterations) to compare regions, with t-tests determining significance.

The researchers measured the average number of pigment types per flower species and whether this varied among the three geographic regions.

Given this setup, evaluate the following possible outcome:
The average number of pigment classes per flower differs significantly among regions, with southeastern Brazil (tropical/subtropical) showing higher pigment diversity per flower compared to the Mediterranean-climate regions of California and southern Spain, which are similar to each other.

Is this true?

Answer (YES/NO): NO